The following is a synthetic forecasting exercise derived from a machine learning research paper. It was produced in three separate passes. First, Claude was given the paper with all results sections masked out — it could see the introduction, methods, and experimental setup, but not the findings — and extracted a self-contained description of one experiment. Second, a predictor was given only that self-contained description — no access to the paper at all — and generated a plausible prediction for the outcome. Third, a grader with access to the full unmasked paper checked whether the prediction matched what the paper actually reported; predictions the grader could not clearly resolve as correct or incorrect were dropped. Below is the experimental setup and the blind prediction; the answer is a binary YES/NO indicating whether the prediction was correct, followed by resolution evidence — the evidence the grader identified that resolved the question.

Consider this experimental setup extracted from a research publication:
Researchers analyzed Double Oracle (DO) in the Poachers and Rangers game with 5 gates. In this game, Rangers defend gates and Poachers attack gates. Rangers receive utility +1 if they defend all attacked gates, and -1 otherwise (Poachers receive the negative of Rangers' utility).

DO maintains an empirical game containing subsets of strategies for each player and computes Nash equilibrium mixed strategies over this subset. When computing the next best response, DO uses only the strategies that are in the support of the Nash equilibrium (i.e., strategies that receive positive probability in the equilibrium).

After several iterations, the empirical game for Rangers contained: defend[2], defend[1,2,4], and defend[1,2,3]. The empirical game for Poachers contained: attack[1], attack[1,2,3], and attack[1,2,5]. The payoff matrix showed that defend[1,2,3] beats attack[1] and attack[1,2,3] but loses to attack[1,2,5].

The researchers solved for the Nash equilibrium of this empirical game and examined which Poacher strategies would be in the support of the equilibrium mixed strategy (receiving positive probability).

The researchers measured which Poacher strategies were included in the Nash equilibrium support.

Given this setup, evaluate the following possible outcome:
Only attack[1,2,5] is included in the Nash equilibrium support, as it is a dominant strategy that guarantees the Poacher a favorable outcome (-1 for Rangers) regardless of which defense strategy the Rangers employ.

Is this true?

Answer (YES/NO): YES